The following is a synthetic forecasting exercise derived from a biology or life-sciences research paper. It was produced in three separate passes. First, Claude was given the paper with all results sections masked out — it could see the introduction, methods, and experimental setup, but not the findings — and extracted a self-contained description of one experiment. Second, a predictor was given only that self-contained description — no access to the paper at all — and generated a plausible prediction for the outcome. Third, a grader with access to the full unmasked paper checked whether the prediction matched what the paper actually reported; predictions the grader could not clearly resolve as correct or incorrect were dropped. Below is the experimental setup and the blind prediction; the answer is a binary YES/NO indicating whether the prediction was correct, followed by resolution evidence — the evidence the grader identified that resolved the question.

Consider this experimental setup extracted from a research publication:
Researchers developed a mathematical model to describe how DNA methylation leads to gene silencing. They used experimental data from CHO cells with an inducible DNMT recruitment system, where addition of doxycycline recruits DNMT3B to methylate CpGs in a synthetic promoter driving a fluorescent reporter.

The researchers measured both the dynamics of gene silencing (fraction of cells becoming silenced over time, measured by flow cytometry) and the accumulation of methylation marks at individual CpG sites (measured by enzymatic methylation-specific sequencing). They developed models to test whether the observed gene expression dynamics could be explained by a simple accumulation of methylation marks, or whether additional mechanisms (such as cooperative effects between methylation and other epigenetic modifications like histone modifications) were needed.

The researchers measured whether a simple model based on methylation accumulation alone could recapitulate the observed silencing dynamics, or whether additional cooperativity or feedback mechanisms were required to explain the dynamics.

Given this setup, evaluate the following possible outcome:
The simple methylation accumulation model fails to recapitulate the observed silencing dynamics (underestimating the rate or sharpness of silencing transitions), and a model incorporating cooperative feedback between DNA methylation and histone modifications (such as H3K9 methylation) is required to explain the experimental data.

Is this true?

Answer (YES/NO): NO